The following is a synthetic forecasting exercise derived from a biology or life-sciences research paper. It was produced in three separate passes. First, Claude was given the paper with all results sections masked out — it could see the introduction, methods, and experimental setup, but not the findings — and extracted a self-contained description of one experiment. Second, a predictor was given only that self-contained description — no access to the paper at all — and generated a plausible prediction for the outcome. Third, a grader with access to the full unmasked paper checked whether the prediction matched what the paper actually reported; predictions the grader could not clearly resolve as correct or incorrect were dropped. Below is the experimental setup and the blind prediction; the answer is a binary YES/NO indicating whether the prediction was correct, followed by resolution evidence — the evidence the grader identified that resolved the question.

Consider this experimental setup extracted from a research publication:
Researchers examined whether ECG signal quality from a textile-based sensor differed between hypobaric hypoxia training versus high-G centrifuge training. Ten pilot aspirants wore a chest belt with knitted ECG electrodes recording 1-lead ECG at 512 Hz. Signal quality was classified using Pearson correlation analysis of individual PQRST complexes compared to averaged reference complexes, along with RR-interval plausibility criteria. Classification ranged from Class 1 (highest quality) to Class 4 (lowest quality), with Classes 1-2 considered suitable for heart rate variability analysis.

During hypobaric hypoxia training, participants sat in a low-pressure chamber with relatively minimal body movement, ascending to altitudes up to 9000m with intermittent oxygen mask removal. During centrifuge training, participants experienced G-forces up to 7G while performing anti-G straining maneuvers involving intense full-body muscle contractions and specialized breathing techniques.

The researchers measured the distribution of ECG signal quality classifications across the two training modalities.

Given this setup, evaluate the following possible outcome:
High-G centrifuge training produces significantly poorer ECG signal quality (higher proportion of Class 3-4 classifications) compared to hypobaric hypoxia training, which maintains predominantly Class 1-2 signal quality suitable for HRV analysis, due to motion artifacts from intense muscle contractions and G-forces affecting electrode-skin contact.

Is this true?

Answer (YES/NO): YES